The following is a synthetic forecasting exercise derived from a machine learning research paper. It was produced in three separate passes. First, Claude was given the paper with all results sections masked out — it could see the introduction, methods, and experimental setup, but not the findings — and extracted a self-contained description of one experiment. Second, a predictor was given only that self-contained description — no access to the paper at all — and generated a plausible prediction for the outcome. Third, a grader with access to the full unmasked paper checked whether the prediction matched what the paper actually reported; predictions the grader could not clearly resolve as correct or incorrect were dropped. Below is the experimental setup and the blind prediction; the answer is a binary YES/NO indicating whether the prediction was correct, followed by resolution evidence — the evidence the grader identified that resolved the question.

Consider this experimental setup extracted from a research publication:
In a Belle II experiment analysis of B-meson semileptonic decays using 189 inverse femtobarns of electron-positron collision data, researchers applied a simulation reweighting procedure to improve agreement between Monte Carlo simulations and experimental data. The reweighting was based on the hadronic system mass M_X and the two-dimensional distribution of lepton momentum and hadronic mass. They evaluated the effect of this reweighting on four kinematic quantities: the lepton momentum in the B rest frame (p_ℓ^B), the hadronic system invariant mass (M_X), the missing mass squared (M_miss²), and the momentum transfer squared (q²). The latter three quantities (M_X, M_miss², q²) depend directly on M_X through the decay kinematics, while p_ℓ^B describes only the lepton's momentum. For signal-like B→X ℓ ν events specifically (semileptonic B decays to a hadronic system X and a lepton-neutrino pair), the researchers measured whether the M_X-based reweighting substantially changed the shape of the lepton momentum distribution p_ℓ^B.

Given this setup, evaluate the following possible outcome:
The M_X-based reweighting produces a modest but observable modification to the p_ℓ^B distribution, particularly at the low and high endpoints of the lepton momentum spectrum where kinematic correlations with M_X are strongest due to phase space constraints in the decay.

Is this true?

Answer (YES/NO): NO